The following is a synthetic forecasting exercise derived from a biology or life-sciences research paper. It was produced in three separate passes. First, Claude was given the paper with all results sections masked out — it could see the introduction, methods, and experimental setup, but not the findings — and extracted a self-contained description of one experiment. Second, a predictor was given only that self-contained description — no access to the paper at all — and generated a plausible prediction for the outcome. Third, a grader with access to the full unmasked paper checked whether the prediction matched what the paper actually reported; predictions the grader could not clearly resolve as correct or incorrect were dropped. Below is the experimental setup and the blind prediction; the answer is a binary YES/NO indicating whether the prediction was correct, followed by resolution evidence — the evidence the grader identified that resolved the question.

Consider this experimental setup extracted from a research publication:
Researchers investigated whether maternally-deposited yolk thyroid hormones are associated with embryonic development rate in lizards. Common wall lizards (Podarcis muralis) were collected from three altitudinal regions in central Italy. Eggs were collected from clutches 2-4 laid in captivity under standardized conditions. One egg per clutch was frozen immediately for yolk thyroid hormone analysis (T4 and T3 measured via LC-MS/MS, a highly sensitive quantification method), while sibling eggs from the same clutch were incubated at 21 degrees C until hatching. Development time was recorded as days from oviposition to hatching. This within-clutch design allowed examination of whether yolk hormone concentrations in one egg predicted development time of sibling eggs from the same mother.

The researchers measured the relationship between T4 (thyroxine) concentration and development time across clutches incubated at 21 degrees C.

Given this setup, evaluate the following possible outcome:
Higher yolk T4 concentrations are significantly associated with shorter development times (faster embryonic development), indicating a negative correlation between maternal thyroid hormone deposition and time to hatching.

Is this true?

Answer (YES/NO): NO